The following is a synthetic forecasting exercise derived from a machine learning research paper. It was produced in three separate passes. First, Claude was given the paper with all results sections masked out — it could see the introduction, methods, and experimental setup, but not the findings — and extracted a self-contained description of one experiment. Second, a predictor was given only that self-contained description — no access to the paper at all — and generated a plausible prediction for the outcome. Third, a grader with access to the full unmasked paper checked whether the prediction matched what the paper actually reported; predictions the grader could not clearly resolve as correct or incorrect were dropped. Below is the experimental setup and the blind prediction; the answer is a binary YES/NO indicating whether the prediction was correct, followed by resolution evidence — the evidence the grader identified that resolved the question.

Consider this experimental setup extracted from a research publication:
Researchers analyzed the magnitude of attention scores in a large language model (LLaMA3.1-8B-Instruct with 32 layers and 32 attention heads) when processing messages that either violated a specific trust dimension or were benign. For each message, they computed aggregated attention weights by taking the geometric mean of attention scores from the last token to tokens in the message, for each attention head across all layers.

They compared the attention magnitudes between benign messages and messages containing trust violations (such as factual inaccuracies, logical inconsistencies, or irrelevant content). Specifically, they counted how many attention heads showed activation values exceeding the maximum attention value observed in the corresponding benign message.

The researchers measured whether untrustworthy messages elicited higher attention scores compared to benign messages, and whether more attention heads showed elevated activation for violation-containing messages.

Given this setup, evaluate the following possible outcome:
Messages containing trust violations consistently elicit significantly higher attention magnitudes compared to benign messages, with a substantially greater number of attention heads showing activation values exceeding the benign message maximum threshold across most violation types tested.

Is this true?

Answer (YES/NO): YES